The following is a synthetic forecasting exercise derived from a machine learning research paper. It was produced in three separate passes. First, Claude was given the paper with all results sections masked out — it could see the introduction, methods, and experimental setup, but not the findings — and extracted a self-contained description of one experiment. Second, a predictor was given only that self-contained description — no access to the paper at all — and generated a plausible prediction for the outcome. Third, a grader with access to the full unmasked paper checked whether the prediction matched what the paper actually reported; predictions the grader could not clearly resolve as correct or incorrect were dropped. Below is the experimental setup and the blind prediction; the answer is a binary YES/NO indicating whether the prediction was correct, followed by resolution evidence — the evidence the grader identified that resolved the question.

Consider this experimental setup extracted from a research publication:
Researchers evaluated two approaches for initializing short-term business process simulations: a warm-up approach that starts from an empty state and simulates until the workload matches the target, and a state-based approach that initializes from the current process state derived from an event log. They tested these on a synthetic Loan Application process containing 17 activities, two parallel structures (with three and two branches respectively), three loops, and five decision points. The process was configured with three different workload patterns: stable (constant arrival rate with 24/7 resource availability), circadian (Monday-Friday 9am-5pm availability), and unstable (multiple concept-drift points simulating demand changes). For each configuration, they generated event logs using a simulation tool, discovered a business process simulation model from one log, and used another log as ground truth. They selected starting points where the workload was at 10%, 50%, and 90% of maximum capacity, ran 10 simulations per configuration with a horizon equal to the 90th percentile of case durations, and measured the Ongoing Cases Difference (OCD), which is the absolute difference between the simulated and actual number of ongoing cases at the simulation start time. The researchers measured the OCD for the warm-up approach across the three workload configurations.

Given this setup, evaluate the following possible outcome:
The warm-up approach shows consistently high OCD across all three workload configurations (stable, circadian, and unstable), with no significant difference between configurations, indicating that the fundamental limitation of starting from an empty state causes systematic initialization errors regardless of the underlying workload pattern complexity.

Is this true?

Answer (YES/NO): NO